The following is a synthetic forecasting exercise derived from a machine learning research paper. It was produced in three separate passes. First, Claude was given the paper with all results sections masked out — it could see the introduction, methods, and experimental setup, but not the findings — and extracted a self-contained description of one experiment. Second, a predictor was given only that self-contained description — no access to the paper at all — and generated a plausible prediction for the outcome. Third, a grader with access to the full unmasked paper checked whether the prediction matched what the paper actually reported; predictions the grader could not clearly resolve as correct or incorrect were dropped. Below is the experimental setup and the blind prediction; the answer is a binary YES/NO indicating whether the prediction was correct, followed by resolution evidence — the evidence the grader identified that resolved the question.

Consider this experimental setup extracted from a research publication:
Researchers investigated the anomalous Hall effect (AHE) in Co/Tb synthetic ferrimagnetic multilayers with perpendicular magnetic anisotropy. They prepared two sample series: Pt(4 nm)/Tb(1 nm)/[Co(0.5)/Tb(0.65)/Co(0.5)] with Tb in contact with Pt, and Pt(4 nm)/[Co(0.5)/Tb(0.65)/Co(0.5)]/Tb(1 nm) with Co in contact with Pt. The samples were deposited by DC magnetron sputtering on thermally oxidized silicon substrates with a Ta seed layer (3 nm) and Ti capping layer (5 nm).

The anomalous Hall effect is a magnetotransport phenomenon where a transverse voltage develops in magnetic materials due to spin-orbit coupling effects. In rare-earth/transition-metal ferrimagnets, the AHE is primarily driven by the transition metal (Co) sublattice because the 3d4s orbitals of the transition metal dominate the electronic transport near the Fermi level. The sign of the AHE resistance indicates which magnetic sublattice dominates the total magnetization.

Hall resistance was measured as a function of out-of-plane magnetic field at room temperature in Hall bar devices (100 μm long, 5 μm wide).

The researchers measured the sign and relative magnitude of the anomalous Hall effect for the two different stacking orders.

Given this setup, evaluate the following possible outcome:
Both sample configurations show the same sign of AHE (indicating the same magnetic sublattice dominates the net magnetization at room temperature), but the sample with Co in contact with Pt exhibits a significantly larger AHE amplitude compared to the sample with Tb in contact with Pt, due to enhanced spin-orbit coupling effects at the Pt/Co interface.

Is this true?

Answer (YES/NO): NO